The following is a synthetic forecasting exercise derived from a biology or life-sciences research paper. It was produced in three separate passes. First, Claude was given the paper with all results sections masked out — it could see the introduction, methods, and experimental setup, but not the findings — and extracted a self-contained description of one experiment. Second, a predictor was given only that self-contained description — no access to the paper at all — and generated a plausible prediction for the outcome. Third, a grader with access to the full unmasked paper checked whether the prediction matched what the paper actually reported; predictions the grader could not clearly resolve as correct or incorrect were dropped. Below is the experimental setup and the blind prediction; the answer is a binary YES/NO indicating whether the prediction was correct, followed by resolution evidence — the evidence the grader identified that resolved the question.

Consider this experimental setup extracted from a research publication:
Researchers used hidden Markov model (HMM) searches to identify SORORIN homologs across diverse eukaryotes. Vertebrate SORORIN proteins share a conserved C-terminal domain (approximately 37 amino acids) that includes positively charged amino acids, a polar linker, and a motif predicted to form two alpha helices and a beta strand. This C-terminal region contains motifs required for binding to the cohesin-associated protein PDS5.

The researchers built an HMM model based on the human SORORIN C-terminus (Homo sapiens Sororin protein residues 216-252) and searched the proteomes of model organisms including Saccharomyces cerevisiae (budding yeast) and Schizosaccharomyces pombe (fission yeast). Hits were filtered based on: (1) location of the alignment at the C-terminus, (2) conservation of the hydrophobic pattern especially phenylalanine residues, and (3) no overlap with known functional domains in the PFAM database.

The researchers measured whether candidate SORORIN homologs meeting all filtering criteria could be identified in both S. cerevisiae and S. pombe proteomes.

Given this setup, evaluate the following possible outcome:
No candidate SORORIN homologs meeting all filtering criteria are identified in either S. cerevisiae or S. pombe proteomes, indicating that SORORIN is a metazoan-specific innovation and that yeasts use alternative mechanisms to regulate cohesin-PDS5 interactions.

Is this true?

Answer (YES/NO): NO